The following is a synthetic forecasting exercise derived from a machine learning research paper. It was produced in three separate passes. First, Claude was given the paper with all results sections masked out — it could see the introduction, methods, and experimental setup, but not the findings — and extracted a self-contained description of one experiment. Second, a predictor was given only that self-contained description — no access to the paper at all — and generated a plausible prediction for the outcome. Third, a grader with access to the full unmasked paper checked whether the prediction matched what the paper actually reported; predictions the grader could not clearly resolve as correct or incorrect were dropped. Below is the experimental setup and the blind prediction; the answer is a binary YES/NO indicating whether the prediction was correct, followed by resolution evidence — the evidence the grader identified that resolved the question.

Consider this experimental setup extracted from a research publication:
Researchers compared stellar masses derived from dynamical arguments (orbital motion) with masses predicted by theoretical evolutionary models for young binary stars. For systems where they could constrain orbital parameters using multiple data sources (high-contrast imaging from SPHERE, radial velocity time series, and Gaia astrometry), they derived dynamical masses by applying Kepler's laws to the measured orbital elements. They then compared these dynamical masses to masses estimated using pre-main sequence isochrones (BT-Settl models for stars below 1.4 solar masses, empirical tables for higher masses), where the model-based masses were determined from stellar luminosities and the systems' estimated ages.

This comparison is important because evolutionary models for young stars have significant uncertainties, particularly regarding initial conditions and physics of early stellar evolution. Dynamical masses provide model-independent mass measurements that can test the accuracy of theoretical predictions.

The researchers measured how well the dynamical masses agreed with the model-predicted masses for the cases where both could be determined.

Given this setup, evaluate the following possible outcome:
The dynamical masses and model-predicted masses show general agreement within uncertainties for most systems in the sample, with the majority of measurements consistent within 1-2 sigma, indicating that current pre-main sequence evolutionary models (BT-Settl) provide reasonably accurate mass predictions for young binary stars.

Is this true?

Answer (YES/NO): YES